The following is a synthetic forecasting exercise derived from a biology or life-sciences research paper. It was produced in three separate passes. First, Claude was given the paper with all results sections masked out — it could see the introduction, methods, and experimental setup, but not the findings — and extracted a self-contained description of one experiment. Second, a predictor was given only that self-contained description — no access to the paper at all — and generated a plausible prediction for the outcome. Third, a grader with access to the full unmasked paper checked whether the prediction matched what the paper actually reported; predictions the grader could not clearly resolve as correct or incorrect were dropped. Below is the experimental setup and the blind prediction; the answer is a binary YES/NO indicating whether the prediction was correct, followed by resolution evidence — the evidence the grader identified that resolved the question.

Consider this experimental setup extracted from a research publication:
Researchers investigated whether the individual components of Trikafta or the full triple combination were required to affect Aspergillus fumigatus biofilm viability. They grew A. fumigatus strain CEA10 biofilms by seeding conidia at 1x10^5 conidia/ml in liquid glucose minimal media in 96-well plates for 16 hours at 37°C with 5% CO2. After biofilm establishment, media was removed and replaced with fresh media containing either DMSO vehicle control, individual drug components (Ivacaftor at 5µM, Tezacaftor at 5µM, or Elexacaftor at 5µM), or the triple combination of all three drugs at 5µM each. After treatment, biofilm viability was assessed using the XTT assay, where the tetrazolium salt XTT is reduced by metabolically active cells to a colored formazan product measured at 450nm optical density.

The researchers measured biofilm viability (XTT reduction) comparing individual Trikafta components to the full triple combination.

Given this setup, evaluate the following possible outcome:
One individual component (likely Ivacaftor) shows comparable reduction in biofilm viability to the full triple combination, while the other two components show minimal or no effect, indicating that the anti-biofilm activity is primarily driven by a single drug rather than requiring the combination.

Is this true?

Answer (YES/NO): NO